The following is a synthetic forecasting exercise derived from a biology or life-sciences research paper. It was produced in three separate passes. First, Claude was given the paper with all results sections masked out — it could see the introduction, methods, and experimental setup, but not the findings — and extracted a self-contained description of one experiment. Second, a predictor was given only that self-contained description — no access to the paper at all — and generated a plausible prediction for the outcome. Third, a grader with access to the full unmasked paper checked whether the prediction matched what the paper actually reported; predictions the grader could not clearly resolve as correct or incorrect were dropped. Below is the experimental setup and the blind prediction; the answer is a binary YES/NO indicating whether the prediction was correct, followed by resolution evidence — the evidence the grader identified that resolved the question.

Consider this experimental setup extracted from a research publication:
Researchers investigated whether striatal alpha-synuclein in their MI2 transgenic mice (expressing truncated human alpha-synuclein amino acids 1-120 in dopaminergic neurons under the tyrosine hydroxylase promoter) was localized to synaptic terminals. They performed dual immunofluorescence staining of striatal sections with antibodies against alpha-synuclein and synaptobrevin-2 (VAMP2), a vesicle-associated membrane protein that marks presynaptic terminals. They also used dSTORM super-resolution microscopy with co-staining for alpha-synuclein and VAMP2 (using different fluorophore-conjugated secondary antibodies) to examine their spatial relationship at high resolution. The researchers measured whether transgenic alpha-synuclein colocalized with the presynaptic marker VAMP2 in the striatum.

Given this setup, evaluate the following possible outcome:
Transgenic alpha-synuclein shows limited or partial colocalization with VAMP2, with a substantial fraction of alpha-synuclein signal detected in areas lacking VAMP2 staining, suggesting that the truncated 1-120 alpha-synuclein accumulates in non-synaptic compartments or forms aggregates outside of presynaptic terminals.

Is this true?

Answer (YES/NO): NO